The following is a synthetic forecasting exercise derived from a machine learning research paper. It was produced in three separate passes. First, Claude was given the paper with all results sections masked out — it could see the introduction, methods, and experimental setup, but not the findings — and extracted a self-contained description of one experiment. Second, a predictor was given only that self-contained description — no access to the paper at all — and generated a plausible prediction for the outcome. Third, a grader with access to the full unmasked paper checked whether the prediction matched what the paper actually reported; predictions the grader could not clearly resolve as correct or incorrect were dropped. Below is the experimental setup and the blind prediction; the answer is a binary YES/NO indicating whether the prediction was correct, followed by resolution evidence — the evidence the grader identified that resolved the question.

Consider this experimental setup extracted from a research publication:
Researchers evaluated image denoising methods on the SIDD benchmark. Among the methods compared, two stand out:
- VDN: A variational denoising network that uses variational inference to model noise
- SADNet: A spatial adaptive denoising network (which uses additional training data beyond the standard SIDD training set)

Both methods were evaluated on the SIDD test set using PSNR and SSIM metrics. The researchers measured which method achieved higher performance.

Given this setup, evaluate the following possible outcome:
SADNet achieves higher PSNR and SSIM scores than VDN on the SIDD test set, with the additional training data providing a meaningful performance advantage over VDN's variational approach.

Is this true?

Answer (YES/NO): YES